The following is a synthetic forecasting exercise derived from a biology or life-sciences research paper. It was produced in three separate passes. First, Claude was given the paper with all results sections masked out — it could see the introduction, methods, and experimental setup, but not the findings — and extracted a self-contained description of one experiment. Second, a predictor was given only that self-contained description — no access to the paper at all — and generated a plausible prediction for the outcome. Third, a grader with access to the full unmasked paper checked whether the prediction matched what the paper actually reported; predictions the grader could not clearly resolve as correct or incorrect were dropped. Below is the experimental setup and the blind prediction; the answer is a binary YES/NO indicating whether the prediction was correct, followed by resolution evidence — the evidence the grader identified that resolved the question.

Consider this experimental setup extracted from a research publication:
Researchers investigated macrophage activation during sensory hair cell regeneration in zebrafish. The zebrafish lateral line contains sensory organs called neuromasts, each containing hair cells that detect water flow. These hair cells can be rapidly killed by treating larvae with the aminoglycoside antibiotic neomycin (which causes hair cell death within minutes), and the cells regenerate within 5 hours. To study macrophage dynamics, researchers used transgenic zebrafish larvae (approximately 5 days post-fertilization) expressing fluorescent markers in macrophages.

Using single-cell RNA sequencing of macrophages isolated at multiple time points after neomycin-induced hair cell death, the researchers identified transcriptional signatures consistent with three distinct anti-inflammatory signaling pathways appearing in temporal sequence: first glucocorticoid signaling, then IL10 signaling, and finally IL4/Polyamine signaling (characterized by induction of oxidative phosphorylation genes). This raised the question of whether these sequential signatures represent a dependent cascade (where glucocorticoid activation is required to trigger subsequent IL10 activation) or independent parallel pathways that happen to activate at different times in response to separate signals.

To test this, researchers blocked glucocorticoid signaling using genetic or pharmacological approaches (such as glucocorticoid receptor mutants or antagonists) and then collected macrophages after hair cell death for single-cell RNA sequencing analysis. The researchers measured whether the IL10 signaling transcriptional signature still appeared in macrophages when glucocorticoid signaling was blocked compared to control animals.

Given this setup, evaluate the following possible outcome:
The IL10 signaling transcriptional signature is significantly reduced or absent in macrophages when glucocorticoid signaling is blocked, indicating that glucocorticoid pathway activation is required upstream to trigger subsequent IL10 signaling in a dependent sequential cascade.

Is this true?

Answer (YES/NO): NO